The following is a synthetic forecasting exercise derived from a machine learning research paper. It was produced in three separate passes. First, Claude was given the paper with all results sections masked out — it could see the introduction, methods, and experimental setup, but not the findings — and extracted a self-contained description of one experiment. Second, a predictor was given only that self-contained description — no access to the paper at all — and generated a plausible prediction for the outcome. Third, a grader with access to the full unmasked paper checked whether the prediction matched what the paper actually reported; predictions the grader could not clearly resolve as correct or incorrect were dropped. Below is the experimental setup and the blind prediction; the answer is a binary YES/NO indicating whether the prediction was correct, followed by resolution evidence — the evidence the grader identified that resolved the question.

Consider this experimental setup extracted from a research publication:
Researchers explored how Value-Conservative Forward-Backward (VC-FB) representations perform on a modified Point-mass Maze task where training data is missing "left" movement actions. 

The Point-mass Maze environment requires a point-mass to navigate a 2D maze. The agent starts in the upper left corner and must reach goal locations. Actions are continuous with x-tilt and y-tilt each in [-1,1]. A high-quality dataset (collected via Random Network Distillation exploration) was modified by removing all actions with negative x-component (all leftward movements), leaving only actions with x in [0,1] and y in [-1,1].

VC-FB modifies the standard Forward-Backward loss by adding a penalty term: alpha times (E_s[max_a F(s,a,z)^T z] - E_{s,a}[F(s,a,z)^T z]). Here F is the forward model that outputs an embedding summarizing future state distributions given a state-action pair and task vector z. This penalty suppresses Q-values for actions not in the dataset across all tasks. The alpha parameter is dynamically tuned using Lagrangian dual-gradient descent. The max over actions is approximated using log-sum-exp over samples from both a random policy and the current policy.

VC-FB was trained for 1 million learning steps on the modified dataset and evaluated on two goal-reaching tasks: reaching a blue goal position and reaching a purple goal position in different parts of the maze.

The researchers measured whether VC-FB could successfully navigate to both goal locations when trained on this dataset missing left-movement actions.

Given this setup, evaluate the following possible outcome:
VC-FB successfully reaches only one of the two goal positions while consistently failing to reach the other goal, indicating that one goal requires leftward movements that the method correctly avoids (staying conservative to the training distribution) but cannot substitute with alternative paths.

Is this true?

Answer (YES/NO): NO